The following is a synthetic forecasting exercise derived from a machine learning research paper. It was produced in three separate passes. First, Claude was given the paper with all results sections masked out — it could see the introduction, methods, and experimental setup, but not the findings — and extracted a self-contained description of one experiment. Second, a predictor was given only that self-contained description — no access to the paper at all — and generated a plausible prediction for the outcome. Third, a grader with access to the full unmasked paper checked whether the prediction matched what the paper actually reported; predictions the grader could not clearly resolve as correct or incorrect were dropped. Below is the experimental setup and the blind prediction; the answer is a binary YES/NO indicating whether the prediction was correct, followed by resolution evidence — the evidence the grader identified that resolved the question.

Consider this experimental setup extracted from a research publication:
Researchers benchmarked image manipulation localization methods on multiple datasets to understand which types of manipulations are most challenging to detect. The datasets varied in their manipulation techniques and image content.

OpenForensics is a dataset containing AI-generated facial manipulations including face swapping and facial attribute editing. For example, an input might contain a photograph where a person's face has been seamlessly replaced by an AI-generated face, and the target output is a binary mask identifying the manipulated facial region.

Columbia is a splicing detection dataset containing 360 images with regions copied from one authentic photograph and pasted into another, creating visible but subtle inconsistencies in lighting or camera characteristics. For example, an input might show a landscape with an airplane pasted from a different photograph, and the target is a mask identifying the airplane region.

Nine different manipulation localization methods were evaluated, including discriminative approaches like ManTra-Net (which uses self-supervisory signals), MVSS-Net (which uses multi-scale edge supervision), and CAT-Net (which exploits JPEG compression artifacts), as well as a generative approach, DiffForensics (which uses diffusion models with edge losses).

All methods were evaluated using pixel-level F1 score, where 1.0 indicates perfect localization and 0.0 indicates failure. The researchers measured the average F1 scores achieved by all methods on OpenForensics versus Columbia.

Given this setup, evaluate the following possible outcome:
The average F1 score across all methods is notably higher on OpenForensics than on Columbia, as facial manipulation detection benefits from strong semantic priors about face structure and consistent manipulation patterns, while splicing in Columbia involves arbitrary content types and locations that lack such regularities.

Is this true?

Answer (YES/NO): NO